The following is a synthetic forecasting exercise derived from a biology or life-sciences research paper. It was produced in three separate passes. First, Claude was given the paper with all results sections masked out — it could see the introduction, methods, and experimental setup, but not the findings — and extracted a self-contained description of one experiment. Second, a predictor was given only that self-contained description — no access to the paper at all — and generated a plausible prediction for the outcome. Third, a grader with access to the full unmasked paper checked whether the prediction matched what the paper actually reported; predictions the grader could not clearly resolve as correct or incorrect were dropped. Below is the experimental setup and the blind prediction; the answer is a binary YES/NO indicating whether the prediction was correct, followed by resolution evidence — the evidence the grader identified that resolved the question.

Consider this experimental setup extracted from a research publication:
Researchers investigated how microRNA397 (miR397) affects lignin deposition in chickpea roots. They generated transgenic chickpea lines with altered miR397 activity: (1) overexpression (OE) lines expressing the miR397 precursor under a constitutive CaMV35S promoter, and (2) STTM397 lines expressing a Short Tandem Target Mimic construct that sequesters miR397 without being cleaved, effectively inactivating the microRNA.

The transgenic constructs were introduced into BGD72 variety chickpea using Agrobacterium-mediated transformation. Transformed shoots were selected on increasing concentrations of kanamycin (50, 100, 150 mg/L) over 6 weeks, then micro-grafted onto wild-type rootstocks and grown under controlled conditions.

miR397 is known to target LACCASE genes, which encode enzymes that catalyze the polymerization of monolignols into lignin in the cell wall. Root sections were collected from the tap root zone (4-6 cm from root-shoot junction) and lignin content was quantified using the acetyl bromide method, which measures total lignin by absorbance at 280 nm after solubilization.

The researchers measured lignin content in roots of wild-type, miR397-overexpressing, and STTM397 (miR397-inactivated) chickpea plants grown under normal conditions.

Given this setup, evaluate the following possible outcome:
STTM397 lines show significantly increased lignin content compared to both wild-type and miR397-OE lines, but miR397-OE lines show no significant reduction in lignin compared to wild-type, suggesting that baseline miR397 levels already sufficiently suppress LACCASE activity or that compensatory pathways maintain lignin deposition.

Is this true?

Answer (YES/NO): NO